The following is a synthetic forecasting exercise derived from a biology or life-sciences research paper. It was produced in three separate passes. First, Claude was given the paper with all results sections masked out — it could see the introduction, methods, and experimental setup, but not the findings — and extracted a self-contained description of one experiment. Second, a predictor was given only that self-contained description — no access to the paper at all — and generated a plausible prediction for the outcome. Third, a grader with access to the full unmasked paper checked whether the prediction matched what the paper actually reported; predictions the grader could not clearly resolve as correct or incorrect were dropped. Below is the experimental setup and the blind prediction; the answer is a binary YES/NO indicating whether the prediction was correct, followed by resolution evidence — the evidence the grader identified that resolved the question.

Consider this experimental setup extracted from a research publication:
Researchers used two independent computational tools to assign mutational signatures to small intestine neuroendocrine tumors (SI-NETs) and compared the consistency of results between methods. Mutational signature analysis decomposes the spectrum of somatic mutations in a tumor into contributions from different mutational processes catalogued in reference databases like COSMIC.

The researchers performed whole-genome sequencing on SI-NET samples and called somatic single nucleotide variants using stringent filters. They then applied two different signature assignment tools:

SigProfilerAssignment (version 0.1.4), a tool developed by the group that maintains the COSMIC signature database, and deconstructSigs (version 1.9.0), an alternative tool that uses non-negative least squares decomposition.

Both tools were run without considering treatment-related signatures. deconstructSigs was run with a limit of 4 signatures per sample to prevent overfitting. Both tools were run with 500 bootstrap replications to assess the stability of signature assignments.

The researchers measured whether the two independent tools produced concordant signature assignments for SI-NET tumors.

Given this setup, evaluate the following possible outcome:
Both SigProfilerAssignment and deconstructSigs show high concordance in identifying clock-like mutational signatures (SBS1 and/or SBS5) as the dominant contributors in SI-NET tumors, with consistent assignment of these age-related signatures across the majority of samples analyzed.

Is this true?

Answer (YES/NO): NO